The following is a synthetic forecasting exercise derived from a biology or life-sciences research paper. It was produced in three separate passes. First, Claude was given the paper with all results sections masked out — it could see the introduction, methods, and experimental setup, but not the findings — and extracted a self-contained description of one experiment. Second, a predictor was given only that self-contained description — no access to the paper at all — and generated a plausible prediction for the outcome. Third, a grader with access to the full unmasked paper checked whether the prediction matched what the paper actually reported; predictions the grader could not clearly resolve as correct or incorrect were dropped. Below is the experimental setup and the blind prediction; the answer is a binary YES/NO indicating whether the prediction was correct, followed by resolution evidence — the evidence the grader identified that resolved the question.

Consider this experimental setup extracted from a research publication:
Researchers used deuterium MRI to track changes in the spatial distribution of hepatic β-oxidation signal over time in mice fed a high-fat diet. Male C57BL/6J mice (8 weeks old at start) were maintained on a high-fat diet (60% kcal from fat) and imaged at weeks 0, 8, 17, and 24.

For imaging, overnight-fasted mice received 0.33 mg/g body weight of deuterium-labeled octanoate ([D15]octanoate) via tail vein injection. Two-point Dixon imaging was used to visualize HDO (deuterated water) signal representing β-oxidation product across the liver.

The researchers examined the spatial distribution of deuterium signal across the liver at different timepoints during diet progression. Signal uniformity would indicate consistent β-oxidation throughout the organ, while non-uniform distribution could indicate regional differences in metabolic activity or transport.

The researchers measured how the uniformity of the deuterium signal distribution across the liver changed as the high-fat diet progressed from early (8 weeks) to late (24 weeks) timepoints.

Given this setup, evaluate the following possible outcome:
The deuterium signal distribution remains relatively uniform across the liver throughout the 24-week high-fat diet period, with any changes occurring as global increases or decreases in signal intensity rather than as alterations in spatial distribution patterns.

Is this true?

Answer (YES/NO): NO